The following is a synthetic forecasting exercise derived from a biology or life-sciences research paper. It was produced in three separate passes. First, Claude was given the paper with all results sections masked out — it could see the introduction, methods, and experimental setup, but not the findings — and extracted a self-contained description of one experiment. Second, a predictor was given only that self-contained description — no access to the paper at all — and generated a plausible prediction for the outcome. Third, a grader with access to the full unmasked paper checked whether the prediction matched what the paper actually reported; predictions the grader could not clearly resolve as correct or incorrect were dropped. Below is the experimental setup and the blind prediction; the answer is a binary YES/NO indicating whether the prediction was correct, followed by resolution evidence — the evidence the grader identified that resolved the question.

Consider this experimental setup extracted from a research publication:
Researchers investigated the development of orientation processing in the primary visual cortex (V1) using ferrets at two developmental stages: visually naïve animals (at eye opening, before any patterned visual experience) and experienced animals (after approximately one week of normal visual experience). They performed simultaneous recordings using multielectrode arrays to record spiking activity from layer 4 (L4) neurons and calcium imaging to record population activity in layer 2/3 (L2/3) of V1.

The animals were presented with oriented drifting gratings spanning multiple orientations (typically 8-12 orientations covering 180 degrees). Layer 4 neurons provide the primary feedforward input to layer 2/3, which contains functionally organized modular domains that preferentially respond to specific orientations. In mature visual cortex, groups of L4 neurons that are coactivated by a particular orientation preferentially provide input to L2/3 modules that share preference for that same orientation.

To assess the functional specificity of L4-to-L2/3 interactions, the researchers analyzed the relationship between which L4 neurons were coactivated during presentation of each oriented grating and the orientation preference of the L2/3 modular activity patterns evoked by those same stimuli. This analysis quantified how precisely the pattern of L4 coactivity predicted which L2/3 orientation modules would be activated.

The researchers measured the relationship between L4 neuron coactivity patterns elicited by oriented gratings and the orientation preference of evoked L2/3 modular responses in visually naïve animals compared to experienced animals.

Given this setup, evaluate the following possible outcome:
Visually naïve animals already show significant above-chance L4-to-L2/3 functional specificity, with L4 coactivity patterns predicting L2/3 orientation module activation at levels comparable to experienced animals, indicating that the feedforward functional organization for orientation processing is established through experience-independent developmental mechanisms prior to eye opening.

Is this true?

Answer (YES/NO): NO